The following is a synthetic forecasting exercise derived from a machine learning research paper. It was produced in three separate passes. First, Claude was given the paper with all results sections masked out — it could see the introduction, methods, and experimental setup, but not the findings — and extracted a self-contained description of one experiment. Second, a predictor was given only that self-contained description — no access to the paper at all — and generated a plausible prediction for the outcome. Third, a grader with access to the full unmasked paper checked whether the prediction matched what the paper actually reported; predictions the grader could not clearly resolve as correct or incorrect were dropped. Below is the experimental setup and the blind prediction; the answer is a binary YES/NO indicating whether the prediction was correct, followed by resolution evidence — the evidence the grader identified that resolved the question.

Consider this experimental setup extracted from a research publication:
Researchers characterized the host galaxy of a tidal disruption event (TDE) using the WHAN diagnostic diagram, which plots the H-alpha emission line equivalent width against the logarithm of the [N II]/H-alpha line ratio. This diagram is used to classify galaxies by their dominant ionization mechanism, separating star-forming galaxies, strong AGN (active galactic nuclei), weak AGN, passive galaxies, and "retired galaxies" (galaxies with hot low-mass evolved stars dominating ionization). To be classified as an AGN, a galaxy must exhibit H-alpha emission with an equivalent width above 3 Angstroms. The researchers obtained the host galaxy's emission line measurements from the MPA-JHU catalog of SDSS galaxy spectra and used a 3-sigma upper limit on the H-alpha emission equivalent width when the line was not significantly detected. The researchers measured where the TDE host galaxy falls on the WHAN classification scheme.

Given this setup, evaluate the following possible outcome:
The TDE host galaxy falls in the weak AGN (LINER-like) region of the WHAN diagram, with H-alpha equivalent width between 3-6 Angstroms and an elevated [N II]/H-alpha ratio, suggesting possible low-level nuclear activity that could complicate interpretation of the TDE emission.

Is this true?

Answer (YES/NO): NO